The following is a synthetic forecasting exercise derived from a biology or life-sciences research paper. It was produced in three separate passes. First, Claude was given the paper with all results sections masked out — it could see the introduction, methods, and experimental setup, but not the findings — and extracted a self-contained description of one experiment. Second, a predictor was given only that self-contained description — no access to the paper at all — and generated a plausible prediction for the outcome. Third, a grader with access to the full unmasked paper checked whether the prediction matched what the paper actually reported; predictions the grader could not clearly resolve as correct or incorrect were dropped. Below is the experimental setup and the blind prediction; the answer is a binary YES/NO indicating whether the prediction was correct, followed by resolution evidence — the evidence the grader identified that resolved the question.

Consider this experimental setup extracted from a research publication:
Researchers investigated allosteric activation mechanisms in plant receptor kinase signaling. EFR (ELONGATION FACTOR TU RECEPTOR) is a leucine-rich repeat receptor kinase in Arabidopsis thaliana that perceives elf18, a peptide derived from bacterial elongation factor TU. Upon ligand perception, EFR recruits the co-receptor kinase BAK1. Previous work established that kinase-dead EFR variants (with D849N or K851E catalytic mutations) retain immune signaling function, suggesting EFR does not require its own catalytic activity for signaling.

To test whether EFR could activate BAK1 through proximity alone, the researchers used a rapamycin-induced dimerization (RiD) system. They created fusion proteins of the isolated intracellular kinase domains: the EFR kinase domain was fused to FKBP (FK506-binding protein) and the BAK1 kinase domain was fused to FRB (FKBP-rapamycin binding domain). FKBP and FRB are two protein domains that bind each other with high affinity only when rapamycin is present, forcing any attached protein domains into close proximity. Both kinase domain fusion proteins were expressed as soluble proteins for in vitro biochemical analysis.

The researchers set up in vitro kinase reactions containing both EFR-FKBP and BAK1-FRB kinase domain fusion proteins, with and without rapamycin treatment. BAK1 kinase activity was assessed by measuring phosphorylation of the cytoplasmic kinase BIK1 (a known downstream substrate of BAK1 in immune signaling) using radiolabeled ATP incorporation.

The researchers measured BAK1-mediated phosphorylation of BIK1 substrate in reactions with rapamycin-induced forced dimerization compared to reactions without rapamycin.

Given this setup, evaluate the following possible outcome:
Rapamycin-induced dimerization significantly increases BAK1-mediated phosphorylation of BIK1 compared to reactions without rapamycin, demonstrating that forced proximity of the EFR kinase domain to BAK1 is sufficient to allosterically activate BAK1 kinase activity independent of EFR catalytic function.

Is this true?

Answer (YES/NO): YES